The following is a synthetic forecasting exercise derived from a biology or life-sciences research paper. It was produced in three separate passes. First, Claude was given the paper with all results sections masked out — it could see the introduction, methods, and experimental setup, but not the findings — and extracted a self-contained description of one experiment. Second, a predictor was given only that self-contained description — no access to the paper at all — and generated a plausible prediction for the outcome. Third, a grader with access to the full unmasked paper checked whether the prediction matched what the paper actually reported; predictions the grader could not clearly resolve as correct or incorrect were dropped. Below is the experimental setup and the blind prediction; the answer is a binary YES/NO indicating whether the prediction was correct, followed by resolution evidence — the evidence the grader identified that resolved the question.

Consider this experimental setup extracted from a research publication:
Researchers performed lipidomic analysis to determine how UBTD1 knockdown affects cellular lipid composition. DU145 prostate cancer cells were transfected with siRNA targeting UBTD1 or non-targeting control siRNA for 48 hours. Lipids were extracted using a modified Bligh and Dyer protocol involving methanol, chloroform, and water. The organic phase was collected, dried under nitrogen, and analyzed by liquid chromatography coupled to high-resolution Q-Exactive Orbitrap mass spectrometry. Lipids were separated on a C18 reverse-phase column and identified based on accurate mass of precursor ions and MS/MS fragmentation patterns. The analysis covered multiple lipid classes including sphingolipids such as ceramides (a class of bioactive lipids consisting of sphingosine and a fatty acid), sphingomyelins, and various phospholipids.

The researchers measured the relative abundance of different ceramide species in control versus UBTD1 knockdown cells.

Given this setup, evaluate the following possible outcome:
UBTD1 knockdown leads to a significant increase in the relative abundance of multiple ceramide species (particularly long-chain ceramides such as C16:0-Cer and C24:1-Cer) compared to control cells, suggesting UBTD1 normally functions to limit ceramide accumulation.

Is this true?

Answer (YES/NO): NO